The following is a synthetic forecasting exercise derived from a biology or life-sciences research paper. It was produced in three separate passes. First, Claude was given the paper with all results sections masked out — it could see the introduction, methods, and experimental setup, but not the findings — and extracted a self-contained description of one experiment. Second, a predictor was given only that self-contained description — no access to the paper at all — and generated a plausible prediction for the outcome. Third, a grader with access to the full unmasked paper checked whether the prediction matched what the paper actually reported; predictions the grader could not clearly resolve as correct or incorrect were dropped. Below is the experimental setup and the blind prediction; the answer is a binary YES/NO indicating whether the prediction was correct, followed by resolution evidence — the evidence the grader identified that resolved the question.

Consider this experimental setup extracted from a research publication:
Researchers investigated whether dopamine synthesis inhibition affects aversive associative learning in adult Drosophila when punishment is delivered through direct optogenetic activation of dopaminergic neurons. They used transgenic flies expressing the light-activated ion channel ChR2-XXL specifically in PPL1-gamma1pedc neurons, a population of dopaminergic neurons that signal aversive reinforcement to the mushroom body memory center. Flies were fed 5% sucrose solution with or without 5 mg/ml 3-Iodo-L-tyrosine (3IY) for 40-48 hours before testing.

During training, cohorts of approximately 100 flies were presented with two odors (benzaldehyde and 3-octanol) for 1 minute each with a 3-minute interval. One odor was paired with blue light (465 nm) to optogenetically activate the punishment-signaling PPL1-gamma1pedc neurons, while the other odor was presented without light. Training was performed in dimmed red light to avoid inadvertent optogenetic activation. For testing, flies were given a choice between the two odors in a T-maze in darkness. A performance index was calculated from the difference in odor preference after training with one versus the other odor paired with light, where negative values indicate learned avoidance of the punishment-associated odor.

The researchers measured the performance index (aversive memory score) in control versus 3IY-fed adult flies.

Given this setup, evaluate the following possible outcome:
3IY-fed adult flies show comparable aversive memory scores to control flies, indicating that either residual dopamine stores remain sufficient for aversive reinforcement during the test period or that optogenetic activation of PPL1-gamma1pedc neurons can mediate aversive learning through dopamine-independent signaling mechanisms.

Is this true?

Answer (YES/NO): NO